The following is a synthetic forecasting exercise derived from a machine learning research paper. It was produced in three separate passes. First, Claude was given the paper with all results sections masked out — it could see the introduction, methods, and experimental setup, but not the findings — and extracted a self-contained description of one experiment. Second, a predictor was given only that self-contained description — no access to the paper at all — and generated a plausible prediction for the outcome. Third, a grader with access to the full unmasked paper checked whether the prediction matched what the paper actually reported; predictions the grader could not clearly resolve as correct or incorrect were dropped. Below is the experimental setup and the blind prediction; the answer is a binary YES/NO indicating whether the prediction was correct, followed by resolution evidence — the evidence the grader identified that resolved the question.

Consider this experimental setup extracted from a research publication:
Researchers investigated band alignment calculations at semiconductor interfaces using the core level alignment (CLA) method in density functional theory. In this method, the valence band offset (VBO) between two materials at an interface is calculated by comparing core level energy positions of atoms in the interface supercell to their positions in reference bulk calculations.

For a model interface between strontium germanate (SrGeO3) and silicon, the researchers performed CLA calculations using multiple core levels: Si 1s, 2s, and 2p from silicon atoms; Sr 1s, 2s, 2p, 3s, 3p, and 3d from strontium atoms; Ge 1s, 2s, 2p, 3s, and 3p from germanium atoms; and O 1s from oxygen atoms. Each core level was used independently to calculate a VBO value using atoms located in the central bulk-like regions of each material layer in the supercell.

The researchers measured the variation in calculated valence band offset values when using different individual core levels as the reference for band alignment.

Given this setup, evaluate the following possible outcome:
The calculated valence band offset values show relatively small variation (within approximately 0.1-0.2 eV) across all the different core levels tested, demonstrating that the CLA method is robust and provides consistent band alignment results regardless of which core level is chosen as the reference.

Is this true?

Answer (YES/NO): NO